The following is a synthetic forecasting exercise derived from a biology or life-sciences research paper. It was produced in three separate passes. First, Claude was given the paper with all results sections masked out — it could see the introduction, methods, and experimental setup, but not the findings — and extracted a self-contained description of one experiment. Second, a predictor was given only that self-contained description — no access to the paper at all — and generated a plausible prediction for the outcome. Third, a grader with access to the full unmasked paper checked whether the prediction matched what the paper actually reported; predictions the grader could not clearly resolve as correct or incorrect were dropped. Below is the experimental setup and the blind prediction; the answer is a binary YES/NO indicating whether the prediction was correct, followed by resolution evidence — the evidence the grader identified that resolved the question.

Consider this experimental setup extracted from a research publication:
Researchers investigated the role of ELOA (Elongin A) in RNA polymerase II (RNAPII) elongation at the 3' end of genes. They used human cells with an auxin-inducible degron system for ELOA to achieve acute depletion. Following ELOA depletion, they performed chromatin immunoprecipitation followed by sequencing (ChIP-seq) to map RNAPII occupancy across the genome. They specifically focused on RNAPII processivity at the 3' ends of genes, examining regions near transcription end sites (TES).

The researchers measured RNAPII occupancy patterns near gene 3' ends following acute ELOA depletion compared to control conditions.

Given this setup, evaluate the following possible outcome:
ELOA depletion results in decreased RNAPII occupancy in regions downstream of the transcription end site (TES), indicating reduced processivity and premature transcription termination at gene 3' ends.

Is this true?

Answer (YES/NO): YES